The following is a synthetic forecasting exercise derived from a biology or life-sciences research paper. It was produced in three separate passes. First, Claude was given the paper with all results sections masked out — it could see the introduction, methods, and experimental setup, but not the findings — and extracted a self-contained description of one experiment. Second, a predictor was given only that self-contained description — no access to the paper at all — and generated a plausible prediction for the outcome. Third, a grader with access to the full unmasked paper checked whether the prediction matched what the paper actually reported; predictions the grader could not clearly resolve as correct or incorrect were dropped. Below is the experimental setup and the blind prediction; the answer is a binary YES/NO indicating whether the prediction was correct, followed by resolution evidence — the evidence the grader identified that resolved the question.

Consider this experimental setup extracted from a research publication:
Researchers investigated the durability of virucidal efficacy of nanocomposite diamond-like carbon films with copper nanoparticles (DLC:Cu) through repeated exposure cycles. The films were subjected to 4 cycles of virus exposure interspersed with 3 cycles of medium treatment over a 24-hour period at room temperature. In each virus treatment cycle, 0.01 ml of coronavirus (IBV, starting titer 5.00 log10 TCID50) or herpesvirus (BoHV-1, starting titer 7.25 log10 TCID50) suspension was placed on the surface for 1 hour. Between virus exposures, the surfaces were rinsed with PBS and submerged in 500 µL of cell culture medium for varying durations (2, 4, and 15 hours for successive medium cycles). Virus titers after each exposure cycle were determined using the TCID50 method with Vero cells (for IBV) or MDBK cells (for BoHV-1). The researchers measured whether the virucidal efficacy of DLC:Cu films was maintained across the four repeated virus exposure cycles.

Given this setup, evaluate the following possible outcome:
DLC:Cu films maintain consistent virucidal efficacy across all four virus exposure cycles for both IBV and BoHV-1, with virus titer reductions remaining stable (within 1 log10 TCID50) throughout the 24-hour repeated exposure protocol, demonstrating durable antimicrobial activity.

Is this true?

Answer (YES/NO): NO